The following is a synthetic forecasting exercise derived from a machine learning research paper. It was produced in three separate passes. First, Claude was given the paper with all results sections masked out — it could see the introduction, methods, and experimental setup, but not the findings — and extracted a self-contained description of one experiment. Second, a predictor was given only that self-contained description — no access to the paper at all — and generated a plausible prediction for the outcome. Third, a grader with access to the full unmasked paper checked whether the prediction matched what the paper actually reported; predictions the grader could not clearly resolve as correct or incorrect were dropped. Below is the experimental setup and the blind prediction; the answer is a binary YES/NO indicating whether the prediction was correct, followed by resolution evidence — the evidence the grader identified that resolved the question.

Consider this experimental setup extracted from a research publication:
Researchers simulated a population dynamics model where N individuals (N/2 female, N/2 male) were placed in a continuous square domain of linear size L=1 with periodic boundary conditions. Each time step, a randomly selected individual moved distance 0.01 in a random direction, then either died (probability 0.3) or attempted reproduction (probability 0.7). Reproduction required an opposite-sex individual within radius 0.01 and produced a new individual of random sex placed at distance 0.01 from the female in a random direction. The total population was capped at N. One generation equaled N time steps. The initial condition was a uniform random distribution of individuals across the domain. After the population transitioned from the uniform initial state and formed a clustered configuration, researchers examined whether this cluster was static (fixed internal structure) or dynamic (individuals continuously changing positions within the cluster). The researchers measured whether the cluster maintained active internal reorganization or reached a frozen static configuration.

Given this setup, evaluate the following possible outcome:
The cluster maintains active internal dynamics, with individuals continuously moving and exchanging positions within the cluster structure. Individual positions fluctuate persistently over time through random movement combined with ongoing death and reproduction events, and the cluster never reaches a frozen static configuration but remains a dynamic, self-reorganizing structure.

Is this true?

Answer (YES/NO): YES